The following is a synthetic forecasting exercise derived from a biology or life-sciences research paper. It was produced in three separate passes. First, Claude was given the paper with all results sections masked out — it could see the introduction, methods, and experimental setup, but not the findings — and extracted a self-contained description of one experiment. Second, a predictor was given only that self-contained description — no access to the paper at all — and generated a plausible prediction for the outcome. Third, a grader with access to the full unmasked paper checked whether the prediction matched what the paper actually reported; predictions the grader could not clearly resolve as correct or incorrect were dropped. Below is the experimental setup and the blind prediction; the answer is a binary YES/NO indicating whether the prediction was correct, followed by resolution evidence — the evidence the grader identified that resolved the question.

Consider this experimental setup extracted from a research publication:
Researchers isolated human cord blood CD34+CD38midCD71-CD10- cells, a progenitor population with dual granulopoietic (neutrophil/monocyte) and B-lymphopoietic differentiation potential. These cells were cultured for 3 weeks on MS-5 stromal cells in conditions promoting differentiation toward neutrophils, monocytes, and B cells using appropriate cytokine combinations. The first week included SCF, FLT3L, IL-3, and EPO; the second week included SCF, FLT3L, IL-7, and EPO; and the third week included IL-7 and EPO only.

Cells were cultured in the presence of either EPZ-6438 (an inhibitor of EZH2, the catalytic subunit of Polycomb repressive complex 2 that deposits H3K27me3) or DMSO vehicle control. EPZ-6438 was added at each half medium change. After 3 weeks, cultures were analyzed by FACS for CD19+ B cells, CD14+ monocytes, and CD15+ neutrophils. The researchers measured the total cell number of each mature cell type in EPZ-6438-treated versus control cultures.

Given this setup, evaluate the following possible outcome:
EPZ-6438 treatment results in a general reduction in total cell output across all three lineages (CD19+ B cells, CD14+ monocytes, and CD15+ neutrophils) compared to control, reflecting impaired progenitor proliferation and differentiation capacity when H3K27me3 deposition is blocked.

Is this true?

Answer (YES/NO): NO